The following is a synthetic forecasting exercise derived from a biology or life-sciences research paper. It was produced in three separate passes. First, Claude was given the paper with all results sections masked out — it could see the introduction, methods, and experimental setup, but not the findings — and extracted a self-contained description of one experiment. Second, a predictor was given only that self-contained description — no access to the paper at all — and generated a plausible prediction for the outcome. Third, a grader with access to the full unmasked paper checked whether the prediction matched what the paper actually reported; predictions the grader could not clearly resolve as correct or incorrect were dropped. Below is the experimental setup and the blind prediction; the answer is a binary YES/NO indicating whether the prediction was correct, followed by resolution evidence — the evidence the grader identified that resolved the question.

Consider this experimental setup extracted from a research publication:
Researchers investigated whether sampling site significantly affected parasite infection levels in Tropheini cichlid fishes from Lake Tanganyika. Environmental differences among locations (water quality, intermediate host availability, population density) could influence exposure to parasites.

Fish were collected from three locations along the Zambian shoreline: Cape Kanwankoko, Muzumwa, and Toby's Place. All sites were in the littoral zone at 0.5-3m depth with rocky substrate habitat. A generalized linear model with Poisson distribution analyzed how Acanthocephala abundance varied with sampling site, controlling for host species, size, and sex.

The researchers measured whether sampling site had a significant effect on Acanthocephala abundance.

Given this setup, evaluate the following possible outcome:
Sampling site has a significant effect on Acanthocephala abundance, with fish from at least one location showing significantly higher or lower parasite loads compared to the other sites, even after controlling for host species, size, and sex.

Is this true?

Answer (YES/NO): YES